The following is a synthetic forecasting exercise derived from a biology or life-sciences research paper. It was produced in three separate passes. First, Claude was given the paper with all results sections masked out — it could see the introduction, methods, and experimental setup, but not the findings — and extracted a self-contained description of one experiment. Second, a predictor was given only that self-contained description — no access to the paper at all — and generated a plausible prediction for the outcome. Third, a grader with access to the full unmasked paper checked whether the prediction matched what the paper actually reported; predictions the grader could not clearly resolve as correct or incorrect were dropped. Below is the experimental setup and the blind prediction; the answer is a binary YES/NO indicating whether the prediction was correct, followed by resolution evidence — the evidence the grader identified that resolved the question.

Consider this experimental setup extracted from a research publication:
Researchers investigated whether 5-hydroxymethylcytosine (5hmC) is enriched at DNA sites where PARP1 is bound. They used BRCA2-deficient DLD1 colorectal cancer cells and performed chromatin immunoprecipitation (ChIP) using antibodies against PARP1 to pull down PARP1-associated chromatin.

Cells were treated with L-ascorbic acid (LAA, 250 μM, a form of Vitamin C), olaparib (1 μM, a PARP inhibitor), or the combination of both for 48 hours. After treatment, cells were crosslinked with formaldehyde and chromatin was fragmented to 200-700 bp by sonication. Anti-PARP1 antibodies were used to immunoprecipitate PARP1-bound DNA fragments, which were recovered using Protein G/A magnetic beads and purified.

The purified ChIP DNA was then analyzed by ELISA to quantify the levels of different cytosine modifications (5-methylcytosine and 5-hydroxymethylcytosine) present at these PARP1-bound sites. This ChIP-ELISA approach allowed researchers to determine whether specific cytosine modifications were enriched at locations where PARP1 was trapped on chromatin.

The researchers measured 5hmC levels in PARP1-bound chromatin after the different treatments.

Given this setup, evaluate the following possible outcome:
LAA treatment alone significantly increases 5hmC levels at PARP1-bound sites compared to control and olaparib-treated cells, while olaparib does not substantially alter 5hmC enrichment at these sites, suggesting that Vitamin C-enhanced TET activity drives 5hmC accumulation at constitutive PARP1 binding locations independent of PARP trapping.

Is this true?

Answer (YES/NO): NO